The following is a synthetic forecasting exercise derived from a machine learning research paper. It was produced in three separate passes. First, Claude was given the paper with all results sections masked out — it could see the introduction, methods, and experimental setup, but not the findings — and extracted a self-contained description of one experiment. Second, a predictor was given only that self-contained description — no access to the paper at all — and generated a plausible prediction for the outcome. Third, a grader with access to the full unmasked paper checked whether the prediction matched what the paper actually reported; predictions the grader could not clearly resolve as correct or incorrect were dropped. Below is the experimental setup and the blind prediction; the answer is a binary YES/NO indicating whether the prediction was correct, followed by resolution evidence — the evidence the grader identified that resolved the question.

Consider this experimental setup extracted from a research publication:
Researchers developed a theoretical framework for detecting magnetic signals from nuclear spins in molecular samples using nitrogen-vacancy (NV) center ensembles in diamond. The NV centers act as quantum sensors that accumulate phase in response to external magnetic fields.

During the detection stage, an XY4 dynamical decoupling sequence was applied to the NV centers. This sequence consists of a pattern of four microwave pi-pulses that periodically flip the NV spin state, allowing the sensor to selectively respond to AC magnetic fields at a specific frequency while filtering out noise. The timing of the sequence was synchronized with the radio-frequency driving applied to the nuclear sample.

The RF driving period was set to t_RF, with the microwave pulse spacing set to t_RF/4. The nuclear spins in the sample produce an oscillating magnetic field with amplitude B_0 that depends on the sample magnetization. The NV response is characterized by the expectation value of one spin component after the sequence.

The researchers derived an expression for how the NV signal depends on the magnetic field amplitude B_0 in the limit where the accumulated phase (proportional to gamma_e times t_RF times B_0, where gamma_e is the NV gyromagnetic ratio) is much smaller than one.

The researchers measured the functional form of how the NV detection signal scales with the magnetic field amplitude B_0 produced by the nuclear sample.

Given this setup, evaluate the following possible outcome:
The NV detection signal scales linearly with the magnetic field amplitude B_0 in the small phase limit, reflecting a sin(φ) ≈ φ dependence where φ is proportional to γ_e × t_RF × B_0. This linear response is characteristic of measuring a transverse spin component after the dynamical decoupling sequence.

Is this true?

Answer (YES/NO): YES